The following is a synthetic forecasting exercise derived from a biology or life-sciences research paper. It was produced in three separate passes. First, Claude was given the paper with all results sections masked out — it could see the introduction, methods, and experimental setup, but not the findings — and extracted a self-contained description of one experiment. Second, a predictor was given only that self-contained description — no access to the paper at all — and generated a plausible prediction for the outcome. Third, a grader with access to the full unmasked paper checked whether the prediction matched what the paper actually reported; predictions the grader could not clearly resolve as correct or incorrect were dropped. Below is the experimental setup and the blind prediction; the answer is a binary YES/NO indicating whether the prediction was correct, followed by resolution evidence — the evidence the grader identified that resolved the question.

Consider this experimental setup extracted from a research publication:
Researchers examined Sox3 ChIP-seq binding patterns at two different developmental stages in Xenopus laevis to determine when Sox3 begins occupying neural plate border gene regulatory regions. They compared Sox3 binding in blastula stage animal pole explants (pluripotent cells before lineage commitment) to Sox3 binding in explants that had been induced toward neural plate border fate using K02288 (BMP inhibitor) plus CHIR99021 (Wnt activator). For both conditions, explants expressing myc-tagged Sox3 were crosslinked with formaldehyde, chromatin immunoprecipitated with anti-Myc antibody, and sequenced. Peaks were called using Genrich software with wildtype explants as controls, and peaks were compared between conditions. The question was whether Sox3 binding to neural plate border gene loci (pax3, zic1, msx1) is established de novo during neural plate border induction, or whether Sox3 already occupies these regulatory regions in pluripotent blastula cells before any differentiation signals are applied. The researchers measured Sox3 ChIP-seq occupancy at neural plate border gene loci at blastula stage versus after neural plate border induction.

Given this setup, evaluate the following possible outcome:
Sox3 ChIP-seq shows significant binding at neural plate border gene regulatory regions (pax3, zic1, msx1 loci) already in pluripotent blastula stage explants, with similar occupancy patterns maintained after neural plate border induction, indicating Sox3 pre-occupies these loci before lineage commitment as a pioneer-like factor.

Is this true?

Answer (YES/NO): YES